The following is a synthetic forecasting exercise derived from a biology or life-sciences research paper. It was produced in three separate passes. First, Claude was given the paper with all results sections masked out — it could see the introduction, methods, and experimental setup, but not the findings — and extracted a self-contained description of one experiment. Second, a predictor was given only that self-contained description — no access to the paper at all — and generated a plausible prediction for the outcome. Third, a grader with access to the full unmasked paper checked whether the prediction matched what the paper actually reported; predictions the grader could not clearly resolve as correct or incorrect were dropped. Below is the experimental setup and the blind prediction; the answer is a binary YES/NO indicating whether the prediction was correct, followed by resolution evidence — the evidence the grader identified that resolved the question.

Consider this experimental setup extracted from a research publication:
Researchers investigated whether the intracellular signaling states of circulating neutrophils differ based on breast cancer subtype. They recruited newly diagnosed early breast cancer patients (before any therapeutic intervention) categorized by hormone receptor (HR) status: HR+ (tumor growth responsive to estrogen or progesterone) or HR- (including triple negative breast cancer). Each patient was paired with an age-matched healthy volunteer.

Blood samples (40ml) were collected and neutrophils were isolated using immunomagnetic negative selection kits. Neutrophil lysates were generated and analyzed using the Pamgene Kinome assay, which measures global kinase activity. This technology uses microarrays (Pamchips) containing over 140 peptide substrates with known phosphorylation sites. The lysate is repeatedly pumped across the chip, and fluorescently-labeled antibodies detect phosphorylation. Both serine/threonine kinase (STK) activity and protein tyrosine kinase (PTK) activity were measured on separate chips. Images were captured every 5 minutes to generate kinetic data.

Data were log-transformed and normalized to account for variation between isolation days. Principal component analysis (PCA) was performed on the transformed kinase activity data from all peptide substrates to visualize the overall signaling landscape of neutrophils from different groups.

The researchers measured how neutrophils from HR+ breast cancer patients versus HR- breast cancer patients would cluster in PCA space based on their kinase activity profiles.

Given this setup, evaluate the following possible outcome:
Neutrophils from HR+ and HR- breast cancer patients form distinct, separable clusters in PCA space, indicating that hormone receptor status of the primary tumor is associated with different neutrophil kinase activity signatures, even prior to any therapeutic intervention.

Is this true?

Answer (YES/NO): NO